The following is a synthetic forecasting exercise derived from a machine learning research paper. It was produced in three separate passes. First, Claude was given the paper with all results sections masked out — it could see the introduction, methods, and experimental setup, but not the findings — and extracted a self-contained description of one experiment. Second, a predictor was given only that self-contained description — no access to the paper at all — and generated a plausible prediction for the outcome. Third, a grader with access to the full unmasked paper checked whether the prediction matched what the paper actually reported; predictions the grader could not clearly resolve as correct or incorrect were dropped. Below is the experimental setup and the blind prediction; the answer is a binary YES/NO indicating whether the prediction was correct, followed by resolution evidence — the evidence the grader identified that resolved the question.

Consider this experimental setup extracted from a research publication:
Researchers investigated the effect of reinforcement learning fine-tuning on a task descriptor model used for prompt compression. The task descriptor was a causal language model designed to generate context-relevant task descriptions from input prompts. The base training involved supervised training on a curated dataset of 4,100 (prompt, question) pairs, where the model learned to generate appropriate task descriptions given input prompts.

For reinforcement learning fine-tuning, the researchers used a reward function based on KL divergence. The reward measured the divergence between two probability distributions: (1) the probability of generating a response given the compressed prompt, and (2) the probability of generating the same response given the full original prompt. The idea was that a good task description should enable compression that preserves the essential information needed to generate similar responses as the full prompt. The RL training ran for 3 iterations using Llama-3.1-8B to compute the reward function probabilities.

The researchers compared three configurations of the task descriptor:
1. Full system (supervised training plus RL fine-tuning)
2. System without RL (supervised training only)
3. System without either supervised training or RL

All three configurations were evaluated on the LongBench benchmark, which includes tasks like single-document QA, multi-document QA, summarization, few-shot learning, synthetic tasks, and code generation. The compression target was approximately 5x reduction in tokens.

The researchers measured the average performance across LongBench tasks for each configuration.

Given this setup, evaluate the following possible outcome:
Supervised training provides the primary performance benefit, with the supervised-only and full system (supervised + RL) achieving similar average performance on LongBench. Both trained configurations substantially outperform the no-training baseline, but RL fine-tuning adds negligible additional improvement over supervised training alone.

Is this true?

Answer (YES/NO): NO